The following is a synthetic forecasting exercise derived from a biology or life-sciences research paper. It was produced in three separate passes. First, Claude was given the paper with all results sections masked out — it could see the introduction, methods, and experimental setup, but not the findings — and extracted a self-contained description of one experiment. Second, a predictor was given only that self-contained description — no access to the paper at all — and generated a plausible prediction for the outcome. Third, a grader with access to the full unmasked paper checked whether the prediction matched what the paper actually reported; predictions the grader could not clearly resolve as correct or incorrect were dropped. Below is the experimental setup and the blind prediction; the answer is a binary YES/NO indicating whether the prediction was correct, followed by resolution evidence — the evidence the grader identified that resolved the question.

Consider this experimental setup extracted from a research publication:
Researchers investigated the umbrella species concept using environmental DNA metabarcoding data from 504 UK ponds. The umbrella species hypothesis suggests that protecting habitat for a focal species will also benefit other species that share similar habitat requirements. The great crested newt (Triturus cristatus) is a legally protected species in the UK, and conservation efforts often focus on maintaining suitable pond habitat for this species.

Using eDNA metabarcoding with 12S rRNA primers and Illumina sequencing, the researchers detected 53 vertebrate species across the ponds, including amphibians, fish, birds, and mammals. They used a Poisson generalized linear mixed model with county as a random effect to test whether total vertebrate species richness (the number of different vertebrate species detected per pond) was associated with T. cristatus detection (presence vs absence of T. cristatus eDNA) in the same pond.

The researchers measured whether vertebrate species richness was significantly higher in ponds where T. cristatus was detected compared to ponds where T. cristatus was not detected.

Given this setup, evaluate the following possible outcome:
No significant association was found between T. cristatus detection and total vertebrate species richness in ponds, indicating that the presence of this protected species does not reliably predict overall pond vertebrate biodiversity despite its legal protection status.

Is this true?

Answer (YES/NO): NO